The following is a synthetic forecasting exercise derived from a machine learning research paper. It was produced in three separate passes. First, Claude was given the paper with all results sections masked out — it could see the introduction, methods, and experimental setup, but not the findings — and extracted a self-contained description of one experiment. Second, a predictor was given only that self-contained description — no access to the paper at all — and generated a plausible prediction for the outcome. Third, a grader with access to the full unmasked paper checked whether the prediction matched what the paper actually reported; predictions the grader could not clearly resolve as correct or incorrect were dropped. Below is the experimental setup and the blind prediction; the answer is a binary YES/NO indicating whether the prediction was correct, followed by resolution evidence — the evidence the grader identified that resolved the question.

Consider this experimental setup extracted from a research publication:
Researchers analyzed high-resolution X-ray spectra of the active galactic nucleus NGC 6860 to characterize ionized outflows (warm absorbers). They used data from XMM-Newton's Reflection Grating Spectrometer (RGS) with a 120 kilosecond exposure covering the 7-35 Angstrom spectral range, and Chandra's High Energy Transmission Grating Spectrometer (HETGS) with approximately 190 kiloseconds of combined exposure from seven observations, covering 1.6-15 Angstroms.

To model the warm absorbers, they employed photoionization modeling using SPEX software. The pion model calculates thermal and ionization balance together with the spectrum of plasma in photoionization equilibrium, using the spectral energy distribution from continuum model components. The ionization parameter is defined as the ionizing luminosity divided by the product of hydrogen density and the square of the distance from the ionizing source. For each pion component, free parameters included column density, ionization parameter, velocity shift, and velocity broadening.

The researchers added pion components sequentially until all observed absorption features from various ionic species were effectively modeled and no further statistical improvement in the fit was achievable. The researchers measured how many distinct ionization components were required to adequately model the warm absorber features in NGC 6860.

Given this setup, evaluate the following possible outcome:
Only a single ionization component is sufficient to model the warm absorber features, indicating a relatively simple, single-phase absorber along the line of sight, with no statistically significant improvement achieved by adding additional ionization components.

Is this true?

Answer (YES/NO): NO